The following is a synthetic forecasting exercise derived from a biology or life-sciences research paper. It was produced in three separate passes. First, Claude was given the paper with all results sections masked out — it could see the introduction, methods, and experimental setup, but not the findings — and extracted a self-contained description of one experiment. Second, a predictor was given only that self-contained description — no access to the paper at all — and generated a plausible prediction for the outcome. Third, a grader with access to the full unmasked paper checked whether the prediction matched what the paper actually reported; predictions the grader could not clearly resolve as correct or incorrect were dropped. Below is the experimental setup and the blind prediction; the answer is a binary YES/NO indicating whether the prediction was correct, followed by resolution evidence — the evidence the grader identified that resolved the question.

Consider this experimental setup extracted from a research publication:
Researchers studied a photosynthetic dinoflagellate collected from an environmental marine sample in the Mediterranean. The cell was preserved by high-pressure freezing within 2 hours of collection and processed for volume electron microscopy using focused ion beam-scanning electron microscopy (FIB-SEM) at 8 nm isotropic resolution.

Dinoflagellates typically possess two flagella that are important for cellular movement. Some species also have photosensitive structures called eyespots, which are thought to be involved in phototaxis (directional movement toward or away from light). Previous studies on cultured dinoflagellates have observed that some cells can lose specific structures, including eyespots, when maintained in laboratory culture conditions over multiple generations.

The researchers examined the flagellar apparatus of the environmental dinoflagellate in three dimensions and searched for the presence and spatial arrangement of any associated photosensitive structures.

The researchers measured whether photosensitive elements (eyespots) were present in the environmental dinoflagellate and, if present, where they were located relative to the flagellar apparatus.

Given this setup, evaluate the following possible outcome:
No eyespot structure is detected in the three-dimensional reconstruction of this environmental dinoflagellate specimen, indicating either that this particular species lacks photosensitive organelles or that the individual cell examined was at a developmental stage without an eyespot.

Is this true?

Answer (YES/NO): NO